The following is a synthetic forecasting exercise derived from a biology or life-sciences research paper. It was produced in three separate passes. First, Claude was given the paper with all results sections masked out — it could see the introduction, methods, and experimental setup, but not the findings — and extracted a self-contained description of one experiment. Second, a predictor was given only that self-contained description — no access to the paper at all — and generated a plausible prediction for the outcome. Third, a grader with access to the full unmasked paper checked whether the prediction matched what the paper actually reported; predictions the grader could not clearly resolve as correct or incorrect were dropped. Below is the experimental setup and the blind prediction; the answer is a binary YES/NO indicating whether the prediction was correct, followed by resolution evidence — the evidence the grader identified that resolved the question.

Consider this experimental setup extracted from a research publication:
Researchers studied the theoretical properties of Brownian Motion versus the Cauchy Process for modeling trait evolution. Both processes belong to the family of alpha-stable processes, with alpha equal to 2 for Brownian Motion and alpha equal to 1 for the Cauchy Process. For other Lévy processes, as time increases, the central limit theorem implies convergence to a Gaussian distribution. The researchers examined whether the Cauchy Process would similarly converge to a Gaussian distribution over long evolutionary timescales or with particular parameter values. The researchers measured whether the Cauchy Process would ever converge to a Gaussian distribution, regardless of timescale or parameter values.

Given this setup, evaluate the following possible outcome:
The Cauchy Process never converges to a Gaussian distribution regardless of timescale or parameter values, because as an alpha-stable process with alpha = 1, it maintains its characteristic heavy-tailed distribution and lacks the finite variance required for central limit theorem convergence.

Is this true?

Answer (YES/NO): YES